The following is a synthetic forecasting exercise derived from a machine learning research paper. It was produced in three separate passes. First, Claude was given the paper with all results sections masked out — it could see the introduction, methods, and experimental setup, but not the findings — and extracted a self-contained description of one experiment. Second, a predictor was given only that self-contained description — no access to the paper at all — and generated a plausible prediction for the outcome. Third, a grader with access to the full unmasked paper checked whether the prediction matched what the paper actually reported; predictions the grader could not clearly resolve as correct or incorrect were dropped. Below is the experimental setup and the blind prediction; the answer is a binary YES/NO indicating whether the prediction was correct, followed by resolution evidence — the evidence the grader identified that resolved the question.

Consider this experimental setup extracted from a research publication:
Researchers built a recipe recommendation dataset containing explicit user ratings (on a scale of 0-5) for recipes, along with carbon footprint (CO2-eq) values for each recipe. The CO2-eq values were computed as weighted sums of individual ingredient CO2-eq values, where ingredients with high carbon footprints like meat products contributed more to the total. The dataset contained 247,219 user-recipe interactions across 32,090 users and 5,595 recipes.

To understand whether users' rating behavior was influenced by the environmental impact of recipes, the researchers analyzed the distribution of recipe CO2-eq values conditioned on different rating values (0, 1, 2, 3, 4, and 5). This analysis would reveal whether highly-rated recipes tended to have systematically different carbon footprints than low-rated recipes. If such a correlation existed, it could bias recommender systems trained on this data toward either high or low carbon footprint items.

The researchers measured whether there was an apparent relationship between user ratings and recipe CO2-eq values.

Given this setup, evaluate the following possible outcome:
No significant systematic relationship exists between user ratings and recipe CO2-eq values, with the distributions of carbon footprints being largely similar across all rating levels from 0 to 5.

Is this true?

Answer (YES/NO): YES